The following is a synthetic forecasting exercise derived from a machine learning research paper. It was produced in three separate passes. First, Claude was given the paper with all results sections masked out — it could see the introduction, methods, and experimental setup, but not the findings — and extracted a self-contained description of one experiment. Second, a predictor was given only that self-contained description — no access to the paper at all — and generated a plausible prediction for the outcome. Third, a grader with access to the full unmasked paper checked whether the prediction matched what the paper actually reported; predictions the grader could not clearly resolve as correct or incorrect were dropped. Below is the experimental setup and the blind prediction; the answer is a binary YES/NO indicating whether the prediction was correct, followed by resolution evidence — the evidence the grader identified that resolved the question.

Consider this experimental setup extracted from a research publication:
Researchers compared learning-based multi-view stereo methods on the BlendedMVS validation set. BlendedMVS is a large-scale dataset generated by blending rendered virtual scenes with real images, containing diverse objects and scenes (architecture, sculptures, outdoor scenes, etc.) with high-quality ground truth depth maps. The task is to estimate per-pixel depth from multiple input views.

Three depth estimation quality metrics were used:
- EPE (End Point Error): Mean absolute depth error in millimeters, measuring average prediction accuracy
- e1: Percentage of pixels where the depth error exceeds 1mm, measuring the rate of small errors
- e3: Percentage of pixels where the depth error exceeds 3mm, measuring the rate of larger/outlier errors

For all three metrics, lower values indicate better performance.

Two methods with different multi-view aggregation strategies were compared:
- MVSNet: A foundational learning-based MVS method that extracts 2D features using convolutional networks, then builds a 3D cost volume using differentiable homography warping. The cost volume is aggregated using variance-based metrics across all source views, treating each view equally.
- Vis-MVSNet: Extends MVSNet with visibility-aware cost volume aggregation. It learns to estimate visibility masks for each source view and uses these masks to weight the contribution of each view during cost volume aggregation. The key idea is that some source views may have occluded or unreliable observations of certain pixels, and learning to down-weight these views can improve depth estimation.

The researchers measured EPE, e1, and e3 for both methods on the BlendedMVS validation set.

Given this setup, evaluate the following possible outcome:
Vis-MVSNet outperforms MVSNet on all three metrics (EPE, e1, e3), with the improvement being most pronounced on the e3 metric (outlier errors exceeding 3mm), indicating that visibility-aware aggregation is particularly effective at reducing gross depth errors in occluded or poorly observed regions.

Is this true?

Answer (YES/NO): YES